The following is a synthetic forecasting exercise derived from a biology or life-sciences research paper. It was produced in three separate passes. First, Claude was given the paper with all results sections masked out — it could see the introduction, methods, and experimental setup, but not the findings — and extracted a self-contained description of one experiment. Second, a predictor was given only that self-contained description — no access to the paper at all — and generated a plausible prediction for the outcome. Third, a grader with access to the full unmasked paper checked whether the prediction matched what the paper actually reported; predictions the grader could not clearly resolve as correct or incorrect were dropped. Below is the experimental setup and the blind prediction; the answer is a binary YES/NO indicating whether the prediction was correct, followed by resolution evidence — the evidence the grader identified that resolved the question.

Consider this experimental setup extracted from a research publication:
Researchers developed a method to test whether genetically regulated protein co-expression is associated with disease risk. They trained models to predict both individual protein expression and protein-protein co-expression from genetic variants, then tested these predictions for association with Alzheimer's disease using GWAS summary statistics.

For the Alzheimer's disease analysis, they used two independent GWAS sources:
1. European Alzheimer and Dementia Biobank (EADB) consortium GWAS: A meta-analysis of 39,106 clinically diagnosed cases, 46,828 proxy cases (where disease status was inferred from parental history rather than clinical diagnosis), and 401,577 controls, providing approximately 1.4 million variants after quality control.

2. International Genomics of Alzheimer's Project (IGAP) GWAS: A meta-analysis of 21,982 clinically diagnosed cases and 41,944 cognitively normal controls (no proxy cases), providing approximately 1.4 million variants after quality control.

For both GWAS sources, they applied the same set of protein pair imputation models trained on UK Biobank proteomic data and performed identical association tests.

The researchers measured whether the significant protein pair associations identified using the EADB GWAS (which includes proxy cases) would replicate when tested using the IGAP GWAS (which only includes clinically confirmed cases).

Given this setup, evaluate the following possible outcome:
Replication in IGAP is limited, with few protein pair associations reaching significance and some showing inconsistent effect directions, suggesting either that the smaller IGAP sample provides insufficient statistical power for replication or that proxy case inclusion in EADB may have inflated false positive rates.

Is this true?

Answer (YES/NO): NO